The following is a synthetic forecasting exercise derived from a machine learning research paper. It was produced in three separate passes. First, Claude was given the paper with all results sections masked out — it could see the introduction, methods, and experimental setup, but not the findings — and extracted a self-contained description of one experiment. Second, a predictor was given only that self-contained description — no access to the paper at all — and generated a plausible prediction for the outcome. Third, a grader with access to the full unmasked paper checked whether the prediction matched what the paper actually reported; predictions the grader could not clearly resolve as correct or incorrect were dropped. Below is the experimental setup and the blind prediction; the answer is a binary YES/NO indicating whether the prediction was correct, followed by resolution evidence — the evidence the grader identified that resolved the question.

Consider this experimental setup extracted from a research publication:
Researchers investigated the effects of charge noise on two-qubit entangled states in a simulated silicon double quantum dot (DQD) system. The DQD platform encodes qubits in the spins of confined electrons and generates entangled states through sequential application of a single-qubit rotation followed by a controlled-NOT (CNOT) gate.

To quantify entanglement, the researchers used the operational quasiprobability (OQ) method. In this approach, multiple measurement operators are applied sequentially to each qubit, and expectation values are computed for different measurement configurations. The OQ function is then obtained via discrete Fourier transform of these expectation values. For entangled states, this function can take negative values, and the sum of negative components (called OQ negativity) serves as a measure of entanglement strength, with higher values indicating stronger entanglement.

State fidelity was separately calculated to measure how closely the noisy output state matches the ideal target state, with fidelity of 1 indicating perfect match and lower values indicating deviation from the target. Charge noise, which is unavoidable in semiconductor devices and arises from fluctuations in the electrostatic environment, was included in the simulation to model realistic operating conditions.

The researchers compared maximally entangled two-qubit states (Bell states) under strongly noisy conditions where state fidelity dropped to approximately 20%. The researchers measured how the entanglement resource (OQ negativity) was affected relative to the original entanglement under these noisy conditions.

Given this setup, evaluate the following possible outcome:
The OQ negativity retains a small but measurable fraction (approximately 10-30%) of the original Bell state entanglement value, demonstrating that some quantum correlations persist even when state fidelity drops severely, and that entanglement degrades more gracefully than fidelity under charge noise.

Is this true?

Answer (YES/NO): NO